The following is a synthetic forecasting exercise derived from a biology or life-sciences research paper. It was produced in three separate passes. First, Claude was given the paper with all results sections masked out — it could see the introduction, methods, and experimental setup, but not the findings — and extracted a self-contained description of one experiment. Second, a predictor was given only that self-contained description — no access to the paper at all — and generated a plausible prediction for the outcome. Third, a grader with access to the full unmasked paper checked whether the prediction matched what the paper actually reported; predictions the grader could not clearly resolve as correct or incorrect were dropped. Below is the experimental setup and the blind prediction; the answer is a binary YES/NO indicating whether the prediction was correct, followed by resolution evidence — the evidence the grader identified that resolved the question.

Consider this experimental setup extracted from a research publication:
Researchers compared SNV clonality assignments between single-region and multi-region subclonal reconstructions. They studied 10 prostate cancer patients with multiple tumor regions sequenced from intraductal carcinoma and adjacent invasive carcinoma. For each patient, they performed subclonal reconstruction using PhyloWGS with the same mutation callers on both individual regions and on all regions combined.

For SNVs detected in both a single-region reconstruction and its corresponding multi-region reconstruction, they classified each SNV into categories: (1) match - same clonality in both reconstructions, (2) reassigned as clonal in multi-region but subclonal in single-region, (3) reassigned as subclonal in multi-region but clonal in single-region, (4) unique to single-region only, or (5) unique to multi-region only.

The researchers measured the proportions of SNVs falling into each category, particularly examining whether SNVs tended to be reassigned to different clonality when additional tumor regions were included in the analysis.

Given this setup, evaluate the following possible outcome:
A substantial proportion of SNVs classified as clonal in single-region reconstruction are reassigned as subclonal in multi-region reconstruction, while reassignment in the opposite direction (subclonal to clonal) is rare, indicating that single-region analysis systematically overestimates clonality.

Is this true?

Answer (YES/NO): YES